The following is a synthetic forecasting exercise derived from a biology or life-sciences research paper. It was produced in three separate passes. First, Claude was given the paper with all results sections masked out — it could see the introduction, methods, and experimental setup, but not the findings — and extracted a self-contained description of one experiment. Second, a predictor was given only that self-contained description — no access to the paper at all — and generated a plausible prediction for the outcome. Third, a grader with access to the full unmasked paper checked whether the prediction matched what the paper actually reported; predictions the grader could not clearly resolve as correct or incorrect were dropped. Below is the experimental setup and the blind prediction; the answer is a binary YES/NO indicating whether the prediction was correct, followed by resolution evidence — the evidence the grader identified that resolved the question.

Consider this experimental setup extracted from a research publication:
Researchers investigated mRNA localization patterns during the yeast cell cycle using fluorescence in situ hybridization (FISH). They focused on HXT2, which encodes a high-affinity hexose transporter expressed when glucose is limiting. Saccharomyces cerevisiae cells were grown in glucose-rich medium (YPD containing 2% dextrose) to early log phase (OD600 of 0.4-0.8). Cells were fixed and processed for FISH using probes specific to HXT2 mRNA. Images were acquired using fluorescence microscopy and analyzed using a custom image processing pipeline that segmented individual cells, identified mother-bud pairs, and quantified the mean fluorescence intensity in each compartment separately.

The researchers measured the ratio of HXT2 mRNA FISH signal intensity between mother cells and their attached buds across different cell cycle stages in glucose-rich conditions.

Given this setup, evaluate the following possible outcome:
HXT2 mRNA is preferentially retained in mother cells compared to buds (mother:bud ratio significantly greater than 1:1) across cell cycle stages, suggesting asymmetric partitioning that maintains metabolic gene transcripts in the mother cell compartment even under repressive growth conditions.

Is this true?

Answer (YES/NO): NO